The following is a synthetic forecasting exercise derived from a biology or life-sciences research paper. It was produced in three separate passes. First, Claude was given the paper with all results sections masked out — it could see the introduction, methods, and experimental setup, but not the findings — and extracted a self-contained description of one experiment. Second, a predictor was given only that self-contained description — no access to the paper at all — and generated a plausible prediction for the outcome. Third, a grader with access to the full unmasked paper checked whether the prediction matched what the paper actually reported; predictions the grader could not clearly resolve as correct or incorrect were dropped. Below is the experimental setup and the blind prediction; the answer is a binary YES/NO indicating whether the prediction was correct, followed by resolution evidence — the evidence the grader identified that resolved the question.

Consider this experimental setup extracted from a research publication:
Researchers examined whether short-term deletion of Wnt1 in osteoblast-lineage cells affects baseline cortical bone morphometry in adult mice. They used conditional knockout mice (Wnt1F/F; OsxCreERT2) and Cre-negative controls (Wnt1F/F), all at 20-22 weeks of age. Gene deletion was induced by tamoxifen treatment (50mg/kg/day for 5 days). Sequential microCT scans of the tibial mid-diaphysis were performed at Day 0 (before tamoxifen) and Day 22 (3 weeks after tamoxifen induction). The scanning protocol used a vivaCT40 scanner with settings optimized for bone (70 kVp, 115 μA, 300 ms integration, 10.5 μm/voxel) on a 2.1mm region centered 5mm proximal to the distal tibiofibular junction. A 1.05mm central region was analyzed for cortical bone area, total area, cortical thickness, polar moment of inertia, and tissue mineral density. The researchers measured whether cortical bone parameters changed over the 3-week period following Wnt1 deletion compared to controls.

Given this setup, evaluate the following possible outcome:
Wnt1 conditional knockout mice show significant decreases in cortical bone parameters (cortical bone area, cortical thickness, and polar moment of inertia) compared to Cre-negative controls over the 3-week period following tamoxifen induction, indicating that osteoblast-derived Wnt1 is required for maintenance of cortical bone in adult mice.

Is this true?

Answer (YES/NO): YES